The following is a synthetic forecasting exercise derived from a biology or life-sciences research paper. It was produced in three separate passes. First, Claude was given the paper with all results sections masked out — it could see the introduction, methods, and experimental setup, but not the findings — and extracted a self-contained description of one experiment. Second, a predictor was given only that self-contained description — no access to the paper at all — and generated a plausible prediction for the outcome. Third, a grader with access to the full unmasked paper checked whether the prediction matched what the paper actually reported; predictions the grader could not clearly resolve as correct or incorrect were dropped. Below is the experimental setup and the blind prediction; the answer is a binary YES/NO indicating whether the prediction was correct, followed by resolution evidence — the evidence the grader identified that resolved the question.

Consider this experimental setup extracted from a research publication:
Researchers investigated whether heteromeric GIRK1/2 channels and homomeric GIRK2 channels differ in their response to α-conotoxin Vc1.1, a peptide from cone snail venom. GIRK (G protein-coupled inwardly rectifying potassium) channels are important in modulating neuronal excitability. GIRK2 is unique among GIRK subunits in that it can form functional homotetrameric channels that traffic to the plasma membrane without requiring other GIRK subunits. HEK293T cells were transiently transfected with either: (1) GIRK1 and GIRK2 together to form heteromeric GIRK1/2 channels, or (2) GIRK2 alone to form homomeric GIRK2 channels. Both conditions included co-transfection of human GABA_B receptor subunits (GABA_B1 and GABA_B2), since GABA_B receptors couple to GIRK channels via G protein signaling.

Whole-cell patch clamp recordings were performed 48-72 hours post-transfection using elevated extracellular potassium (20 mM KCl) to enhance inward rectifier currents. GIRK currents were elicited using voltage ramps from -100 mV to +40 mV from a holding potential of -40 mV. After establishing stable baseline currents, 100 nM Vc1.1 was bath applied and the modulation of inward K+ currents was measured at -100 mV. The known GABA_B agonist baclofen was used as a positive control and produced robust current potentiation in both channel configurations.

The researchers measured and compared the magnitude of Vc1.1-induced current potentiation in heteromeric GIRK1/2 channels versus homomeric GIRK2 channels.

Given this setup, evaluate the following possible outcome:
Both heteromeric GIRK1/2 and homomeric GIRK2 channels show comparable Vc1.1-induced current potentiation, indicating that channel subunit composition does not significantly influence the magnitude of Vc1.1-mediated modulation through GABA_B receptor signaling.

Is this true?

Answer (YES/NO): NO